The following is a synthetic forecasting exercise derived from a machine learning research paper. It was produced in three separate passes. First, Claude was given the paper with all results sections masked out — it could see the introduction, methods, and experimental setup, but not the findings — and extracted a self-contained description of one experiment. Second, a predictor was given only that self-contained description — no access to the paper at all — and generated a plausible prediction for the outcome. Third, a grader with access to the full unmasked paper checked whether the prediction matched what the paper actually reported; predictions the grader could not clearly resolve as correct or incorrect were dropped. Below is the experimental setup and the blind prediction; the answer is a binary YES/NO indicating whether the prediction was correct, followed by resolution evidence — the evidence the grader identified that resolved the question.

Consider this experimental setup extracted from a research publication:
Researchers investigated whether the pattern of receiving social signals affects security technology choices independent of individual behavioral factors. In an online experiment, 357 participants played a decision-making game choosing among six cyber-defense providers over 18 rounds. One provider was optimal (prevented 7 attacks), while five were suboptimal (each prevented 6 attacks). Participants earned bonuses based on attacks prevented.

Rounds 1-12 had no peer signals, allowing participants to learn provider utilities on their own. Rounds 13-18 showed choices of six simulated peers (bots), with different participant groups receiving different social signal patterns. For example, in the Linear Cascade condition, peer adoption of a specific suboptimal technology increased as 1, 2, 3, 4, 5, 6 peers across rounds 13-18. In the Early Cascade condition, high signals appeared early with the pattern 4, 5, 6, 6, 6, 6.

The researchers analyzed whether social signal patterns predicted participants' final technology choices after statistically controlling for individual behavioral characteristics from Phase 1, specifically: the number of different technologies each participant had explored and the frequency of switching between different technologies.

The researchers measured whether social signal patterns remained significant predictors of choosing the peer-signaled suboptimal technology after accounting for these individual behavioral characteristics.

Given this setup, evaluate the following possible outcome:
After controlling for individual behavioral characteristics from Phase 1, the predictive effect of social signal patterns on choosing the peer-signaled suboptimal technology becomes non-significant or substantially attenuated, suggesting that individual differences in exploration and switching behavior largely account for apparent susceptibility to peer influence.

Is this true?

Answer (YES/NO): NO